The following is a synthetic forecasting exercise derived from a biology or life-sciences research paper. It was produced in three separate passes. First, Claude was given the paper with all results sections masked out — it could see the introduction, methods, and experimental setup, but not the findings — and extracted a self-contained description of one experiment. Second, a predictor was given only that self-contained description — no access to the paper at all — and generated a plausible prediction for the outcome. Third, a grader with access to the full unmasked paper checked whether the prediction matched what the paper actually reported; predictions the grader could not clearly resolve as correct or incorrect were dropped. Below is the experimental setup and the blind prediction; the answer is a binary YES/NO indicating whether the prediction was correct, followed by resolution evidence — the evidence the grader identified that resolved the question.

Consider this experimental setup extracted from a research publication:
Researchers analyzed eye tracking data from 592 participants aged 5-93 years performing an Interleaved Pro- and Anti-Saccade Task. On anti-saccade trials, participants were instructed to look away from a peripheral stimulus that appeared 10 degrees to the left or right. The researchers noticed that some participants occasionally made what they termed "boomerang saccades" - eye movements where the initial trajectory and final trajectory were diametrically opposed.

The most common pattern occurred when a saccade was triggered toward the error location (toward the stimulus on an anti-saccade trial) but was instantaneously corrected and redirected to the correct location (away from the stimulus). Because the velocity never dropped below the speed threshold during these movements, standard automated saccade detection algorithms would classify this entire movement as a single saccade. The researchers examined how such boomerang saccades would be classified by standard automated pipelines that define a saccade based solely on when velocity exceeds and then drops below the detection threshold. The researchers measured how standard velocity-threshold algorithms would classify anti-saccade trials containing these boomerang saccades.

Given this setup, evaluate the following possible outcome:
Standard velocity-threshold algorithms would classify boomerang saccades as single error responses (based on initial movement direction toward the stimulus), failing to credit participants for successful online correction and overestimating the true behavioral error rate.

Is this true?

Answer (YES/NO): NO